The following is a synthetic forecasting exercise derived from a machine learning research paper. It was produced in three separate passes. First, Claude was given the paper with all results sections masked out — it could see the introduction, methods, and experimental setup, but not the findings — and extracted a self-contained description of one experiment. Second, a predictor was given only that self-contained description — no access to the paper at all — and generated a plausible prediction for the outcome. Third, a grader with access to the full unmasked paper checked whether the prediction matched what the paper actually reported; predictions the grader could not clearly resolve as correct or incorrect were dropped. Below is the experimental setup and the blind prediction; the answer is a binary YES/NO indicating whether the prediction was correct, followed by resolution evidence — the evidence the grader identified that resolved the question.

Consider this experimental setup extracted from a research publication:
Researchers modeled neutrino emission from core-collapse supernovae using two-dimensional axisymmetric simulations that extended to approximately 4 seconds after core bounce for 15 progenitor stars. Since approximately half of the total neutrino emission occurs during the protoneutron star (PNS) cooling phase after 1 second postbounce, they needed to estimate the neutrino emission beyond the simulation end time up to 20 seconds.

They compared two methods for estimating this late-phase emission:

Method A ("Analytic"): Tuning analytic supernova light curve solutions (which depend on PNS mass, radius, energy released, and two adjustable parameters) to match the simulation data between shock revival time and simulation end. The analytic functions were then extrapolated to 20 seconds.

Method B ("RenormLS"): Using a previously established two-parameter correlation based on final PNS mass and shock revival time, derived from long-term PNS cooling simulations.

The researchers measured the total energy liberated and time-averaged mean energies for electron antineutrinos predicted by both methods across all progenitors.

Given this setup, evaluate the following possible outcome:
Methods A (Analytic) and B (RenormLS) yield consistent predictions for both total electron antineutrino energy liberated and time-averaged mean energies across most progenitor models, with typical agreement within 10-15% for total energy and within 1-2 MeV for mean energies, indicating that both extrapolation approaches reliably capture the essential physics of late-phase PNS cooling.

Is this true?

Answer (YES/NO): NO